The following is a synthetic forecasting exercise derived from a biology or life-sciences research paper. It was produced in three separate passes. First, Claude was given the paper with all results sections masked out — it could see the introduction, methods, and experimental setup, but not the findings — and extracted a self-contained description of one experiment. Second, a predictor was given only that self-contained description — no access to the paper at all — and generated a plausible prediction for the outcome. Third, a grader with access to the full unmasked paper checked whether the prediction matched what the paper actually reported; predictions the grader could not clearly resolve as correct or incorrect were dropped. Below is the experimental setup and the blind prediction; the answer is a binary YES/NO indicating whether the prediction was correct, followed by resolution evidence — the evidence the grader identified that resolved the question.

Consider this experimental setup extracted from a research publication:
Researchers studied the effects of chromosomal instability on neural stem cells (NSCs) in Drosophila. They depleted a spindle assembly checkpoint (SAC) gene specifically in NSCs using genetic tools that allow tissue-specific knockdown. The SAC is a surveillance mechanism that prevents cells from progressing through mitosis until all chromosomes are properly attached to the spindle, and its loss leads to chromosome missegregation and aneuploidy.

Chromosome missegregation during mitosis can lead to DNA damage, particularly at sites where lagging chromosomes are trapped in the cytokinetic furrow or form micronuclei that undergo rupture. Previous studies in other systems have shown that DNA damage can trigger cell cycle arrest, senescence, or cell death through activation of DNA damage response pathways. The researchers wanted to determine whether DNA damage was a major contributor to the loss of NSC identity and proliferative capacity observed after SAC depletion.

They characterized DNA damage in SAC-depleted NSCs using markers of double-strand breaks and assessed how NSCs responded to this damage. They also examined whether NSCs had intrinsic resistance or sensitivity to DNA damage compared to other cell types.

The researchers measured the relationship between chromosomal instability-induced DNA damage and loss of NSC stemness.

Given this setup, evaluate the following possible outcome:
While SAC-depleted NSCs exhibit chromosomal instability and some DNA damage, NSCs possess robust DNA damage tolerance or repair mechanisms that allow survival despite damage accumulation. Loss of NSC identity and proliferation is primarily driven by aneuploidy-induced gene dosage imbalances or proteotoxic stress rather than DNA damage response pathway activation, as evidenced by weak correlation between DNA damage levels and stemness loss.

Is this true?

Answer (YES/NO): YES